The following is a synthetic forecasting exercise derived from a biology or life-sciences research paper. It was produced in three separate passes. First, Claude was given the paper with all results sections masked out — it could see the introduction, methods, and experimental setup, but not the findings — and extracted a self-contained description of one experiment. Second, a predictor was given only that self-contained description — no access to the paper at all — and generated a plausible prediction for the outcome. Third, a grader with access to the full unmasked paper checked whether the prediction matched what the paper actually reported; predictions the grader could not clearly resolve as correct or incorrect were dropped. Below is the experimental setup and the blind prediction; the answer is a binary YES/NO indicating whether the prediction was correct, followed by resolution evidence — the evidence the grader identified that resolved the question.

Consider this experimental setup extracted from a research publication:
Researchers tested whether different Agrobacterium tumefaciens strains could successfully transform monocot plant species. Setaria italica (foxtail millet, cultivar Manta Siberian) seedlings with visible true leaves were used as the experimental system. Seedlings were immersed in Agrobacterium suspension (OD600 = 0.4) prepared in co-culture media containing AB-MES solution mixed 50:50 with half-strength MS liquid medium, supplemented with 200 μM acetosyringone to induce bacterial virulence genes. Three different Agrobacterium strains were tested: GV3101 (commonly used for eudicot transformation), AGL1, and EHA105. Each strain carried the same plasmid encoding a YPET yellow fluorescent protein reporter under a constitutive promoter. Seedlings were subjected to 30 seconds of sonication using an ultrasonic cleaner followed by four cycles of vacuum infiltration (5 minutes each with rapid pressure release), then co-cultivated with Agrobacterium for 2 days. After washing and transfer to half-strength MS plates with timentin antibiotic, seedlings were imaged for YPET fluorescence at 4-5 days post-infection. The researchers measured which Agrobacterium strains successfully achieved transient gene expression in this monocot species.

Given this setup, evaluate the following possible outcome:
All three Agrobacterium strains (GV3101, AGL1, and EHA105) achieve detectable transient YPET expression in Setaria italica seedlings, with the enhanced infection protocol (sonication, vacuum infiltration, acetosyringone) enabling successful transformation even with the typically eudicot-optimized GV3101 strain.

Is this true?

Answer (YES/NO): NO